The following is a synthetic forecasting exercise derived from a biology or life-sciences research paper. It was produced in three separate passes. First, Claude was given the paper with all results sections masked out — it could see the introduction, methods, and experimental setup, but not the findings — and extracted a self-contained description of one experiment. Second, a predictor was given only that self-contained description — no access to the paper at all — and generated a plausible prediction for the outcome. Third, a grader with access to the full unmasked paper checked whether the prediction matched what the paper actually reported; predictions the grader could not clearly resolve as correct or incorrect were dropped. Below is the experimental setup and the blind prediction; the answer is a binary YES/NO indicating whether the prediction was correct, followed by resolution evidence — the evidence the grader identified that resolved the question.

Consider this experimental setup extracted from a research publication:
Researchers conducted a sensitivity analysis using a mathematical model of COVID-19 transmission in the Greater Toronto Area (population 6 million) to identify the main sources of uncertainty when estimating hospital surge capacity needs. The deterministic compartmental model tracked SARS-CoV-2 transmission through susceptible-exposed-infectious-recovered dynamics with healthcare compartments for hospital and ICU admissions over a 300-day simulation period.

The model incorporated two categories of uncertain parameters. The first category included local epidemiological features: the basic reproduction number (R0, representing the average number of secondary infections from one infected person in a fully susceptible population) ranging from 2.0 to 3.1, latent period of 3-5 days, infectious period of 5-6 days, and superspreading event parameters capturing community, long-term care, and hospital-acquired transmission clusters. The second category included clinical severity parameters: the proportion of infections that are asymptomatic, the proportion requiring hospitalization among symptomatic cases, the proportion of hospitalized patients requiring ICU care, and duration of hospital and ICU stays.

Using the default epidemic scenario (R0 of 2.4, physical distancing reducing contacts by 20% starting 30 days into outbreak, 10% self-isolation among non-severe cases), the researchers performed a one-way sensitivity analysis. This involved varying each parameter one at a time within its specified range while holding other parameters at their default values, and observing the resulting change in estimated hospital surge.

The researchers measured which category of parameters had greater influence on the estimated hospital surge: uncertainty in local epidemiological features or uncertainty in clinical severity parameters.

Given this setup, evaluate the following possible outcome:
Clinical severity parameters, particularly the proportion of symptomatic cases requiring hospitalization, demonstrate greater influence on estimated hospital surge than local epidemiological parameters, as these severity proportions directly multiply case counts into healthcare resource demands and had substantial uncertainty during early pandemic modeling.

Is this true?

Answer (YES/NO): NO